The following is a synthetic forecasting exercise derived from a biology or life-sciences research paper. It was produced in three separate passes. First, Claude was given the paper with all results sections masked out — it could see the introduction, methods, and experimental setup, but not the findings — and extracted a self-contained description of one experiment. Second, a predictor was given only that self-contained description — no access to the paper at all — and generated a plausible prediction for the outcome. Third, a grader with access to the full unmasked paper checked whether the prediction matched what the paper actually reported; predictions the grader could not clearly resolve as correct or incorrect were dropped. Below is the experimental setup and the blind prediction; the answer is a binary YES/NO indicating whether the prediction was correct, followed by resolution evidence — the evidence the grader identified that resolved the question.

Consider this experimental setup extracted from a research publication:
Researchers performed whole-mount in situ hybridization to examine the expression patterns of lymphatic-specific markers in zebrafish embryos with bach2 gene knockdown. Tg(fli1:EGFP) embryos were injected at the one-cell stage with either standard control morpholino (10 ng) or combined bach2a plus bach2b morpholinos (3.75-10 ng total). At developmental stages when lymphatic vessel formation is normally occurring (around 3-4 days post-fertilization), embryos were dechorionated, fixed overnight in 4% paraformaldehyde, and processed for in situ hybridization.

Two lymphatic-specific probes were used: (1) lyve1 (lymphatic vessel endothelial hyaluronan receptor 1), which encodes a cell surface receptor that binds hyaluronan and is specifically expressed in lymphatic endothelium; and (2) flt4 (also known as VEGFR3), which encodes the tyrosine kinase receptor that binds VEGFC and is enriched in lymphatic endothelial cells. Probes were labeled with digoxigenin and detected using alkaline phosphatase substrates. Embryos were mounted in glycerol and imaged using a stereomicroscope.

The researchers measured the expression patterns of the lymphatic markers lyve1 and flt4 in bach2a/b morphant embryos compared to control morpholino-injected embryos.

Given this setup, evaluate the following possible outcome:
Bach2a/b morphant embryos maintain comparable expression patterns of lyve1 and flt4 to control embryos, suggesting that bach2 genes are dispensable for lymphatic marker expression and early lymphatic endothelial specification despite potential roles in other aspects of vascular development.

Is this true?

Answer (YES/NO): NO